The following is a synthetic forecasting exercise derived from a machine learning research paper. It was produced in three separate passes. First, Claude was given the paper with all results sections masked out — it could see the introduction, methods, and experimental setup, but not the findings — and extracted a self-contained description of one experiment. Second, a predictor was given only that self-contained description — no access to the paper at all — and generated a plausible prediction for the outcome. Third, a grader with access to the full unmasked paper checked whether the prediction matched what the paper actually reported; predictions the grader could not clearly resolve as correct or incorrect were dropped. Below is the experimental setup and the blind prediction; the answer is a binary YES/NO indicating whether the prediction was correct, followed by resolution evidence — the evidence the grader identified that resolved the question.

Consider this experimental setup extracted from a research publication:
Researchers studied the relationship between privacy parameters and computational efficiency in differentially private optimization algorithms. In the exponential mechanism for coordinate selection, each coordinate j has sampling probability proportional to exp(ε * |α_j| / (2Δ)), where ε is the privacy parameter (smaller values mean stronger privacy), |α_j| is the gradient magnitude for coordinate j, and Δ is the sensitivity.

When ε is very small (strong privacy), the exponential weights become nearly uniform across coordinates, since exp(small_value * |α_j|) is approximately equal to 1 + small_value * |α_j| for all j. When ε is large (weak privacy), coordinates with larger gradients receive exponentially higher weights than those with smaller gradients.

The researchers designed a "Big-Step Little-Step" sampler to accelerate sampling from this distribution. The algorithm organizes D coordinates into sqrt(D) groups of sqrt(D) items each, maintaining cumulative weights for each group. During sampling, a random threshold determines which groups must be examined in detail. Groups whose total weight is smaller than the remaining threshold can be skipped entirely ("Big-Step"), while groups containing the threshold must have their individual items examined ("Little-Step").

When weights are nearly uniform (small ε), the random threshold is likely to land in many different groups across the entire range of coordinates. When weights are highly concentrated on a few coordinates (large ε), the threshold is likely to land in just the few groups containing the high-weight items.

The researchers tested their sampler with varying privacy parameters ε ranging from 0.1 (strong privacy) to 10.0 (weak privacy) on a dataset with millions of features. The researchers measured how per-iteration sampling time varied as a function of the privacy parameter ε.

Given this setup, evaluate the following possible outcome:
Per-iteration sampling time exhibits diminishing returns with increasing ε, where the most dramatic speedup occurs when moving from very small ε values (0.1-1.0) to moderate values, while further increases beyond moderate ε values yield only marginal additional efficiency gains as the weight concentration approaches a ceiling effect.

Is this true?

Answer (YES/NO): NO